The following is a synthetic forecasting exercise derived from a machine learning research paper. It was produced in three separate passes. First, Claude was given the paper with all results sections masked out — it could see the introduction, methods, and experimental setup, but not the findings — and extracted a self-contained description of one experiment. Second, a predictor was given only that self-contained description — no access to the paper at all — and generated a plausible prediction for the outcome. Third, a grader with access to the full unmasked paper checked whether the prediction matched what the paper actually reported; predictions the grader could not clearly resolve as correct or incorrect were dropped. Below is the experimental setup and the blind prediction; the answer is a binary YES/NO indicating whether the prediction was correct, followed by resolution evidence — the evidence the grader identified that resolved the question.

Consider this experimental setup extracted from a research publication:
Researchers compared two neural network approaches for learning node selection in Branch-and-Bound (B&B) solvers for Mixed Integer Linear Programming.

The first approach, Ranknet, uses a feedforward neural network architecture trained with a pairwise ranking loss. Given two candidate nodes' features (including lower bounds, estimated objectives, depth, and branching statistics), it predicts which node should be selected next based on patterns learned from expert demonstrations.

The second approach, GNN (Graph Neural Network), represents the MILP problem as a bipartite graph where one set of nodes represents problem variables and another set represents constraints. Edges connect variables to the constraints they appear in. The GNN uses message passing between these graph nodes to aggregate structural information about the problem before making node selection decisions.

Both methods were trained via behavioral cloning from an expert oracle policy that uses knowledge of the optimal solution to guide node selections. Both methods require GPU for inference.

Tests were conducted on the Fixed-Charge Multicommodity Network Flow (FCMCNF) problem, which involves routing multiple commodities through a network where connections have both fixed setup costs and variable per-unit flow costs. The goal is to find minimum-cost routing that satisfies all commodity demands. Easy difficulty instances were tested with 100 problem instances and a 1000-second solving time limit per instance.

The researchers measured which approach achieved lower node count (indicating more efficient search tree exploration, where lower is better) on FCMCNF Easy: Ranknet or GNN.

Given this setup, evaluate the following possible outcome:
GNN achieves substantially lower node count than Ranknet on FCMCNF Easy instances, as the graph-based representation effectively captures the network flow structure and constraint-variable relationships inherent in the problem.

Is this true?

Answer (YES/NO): NO